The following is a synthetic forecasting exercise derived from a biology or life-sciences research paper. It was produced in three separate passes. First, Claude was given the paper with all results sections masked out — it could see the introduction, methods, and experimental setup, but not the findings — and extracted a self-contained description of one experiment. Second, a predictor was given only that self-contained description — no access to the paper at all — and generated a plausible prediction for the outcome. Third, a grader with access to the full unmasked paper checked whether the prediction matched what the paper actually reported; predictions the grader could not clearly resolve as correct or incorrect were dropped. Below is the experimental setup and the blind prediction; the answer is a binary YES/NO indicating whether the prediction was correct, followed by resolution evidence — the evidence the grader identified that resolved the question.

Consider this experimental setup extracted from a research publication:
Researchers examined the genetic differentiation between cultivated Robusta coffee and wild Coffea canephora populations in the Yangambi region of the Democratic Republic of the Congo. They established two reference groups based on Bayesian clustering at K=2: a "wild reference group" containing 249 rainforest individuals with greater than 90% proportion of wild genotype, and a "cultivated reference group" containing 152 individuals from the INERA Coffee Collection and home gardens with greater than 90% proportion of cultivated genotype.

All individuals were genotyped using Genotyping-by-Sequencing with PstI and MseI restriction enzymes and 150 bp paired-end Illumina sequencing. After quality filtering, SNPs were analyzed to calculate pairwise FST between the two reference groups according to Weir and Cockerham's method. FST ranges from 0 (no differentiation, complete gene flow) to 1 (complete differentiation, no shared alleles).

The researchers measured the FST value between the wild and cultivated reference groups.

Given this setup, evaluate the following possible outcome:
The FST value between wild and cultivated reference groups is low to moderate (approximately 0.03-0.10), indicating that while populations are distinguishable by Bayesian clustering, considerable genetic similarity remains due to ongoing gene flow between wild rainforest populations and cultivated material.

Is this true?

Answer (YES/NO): NO